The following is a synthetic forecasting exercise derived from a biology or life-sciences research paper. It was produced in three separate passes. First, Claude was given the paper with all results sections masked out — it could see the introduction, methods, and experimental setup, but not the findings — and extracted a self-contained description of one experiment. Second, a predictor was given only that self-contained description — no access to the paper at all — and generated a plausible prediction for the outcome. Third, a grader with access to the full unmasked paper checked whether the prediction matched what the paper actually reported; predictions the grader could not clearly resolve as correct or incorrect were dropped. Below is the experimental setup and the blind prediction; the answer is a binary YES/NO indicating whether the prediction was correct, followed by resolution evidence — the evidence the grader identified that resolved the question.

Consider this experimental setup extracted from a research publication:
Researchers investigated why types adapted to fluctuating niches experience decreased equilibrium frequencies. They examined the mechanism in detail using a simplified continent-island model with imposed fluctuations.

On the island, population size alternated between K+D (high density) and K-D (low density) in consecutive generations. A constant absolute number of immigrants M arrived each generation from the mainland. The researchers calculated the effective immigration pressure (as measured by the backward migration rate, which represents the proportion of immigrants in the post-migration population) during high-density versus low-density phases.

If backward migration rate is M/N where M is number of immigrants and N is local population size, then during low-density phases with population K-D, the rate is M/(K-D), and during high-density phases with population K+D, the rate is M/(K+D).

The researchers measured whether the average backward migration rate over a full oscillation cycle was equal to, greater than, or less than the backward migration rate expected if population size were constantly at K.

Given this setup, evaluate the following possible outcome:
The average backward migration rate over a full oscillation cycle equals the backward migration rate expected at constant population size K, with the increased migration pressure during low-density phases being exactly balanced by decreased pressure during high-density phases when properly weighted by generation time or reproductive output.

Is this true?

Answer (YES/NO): NO